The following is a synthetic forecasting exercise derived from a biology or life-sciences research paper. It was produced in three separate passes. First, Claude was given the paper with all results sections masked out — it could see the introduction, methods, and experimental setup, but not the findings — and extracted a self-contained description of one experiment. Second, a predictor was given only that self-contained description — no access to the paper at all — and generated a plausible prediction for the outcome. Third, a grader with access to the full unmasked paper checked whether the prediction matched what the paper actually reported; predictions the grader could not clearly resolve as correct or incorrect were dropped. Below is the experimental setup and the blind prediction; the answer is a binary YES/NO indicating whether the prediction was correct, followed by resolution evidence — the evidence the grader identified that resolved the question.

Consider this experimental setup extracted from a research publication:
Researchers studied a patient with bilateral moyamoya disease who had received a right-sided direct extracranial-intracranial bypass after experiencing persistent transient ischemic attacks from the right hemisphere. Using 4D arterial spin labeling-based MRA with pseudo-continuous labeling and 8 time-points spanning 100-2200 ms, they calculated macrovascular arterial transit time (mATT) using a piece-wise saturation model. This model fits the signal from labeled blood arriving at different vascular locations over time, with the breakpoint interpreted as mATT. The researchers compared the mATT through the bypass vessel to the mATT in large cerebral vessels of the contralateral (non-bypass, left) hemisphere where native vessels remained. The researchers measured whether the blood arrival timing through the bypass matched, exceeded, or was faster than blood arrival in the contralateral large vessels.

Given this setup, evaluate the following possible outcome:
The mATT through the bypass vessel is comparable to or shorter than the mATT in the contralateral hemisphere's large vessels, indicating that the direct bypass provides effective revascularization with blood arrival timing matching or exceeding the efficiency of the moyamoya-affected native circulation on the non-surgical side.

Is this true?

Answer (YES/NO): YES